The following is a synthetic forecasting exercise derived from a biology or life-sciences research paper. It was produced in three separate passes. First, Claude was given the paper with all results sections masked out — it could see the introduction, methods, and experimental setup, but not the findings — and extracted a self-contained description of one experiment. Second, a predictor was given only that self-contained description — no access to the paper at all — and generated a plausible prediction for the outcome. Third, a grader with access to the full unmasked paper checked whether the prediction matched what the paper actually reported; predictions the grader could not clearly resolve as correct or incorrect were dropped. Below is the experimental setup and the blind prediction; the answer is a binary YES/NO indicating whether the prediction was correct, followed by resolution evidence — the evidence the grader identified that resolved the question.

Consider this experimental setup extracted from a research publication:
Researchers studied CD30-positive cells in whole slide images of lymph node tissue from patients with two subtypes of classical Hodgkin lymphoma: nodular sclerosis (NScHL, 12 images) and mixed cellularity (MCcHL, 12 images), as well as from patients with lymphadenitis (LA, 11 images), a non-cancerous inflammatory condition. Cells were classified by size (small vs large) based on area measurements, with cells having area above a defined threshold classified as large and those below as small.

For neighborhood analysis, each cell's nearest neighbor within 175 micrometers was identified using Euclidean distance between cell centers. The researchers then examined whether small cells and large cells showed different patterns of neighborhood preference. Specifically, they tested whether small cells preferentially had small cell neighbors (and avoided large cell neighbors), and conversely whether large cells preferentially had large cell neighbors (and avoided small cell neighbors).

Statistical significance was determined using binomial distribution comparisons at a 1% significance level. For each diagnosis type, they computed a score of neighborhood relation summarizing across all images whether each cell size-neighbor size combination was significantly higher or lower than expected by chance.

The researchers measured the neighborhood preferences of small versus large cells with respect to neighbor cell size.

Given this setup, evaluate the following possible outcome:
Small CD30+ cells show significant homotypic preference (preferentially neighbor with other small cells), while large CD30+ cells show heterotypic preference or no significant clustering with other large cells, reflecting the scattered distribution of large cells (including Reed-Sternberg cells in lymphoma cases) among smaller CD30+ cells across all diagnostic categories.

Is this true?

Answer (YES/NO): NO